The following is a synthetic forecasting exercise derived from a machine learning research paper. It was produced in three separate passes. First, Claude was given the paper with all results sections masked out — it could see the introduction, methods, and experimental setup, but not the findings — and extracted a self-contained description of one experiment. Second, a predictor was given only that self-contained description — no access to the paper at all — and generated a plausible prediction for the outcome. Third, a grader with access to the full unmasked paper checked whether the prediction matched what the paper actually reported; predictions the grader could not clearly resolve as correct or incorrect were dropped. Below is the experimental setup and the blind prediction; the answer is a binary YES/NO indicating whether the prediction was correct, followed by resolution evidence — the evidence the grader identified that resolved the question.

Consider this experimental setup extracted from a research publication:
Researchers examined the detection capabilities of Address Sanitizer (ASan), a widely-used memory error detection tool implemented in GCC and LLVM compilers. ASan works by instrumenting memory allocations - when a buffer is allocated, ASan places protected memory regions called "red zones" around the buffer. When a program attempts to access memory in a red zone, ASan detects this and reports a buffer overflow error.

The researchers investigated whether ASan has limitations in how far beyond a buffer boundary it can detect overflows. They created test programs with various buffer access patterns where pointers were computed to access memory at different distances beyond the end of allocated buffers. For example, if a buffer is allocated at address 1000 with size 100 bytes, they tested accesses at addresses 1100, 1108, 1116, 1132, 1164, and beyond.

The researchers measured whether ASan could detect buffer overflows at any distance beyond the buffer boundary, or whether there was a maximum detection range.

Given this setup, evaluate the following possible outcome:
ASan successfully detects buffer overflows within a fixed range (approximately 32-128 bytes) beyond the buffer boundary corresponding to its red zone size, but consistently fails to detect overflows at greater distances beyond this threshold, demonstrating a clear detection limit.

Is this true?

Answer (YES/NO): NO